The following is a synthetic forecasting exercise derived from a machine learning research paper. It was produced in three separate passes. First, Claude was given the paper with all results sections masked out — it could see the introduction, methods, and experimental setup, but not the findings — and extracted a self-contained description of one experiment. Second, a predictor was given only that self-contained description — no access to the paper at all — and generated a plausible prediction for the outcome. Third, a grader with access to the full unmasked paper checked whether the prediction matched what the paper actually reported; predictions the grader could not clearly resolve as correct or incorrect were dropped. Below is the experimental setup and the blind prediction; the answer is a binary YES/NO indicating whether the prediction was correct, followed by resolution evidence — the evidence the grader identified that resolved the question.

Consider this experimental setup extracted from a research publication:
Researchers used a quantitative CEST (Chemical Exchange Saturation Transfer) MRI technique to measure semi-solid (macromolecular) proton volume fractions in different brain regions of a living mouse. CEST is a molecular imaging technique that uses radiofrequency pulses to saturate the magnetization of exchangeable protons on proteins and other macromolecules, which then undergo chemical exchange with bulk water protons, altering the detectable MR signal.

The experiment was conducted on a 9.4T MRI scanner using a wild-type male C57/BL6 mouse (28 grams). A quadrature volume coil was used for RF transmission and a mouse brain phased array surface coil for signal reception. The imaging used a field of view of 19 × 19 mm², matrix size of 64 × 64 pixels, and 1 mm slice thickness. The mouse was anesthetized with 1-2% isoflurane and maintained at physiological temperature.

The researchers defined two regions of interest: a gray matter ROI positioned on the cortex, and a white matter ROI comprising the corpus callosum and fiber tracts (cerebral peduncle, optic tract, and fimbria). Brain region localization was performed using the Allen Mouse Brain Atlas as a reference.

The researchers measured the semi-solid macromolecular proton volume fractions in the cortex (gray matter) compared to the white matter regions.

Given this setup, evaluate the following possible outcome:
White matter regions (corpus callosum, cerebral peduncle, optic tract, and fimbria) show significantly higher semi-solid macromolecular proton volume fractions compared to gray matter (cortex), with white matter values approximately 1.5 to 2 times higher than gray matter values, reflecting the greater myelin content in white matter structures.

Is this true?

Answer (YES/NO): YES